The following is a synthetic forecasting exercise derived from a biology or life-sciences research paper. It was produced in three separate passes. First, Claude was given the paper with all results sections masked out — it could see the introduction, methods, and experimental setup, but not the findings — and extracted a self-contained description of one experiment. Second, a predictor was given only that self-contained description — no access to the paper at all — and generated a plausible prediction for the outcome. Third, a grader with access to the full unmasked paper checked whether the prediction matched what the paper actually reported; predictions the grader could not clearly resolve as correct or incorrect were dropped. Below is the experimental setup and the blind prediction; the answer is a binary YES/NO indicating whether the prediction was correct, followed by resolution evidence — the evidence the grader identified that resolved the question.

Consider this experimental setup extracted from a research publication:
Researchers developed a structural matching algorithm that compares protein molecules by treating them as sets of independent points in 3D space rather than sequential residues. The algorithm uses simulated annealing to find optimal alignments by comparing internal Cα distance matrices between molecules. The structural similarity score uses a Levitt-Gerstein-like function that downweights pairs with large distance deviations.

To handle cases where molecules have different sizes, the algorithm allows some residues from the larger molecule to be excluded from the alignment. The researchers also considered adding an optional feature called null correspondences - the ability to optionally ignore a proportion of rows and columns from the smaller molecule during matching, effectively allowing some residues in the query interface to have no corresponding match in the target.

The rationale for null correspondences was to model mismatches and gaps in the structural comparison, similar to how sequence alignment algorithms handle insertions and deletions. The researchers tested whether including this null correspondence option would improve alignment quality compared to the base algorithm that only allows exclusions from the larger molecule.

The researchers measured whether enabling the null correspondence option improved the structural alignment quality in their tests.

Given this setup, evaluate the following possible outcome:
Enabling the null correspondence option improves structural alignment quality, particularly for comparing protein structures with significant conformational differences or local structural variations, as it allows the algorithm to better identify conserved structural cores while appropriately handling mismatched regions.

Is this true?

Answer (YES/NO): NO